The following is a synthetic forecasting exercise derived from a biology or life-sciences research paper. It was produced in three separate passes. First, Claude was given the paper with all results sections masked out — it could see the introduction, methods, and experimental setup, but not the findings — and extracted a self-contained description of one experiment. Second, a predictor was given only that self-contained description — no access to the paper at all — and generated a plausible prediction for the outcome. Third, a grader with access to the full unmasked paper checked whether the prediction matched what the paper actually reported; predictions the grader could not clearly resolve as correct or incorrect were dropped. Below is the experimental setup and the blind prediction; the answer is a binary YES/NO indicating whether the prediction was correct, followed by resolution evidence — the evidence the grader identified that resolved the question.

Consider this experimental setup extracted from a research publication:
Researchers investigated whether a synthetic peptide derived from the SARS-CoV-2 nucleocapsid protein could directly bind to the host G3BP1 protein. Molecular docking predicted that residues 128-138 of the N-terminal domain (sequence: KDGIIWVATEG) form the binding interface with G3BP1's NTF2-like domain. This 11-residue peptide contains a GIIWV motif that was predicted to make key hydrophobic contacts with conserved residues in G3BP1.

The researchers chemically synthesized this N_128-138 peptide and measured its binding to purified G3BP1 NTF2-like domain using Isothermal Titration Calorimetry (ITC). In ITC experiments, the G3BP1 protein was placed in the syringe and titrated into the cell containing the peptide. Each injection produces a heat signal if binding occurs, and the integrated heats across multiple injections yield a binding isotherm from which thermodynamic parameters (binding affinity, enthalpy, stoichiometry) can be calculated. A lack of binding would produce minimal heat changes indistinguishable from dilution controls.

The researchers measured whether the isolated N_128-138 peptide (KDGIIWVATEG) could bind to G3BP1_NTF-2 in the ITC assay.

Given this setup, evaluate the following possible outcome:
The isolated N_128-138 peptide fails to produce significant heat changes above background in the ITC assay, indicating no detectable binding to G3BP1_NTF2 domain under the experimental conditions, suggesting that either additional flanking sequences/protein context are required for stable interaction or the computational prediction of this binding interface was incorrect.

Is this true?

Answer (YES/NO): NO